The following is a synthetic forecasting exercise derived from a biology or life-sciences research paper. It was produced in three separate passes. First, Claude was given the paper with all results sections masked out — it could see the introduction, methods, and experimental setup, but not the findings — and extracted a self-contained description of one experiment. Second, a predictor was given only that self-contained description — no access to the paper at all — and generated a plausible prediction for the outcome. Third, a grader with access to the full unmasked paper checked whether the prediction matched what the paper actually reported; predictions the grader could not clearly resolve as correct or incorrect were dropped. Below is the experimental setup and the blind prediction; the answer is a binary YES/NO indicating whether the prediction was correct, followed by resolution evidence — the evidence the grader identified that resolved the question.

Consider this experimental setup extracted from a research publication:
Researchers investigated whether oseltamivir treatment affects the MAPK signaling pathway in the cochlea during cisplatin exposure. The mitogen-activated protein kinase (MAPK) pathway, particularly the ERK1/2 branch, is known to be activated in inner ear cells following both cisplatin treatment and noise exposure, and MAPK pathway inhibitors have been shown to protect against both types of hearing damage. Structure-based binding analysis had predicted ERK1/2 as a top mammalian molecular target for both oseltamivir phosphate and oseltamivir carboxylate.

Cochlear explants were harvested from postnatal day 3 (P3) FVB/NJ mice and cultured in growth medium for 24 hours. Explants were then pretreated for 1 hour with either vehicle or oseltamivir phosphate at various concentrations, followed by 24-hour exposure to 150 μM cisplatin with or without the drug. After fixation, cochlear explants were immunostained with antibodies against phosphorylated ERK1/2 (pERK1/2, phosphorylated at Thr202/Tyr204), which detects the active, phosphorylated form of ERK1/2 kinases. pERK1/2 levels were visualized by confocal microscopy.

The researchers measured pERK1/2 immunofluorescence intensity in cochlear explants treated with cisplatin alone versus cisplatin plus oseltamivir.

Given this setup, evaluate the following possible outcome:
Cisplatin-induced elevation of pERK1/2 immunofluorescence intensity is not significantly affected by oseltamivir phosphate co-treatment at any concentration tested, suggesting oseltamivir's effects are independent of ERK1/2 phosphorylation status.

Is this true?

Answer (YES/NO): NO